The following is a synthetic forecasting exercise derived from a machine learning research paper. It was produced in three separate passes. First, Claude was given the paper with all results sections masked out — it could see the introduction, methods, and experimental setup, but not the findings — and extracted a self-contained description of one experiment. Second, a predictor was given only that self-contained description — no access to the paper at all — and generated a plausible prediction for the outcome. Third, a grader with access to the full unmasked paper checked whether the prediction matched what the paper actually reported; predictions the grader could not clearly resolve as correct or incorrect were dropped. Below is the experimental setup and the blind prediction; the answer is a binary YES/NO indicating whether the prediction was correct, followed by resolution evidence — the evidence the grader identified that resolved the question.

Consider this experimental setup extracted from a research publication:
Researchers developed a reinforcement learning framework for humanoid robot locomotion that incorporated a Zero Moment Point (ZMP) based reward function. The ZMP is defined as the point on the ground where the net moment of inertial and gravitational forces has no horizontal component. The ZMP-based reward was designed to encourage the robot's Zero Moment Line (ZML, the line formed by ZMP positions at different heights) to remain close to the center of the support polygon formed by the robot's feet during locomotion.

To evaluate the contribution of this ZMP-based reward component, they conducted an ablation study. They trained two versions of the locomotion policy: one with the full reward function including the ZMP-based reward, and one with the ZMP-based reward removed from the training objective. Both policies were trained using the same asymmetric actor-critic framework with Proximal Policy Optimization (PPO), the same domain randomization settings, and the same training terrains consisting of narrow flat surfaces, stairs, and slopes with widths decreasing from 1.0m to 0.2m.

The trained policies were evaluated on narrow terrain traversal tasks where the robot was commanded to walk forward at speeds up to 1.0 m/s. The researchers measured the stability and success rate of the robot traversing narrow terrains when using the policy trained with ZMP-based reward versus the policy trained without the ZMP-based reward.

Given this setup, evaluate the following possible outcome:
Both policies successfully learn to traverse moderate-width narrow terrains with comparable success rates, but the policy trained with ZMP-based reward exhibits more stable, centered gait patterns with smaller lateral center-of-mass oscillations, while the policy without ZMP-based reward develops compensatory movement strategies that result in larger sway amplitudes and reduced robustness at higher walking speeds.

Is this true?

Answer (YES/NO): NO